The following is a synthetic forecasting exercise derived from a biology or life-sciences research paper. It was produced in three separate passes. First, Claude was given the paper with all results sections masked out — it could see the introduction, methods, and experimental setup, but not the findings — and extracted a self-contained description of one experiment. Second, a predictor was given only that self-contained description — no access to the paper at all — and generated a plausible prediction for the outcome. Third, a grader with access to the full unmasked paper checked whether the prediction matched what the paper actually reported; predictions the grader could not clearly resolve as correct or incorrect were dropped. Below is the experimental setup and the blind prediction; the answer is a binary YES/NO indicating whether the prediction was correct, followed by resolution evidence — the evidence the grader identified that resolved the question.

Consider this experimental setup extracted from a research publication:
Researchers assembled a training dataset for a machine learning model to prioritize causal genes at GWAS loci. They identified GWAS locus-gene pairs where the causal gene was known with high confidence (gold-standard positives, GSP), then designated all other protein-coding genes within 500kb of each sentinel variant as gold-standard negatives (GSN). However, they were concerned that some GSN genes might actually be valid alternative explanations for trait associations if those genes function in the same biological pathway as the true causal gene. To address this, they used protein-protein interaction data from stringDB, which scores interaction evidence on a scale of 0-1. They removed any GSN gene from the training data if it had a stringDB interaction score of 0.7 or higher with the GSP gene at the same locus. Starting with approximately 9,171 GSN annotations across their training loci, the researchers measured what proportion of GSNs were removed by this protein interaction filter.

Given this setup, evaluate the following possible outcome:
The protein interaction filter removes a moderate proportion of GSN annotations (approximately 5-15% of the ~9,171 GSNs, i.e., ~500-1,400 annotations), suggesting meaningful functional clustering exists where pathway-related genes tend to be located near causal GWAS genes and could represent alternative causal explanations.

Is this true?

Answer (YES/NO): NO